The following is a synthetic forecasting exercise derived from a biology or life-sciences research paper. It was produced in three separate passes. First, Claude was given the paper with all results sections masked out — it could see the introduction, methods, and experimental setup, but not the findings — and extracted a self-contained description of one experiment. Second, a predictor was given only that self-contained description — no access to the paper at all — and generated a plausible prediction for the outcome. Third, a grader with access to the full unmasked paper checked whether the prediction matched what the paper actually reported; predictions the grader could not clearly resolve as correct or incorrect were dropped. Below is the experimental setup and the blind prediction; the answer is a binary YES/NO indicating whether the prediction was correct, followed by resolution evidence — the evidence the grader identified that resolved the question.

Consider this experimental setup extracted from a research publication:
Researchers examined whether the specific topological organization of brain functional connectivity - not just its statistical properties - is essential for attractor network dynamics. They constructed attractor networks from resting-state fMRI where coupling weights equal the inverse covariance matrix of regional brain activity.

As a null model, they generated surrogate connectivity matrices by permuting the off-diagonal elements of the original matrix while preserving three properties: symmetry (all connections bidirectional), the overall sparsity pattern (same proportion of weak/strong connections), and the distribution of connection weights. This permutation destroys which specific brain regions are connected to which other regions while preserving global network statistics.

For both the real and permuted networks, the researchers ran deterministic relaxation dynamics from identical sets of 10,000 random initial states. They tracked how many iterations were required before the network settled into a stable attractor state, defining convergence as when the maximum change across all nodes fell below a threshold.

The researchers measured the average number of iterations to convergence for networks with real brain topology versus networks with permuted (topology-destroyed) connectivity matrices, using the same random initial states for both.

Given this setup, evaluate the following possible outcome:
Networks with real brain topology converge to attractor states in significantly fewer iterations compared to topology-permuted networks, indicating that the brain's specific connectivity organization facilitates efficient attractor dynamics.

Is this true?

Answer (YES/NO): YES